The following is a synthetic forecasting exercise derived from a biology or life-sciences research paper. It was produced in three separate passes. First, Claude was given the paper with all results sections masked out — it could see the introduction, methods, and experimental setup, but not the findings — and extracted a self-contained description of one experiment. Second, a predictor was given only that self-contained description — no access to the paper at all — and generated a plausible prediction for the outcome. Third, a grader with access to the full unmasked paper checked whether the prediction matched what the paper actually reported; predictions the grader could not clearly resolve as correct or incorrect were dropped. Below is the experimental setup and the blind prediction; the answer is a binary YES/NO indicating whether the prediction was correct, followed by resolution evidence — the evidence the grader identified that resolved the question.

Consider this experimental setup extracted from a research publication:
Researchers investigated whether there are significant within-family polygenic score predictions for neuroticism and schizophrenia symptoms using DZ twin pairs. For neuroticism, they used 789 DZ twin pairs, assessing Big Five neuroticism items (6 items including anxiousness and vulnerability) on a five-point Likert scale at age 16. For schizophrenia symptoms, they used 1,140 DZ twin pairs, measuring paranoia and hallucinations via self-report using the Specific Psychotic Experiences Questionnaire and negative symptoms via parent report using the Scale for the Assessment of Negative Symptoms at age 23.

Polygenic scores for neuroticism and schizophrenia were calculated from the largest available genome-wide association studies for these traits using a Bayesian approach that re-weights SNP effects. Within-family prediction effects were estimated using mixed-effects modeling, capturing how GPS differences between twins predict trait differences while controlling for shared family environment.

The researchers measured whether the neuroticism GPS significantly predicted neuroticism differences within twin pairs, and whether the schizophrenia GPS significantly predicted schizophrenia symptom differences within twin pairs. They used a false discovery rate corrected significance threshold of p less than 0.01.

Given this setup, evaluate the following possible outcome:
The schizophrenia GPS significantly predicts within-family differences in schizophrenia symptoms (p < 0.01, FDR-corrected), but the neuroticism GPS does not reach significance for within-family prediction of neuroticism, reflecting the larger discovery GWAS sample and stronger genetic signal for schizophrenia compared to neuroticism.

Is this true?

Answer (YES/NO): NO